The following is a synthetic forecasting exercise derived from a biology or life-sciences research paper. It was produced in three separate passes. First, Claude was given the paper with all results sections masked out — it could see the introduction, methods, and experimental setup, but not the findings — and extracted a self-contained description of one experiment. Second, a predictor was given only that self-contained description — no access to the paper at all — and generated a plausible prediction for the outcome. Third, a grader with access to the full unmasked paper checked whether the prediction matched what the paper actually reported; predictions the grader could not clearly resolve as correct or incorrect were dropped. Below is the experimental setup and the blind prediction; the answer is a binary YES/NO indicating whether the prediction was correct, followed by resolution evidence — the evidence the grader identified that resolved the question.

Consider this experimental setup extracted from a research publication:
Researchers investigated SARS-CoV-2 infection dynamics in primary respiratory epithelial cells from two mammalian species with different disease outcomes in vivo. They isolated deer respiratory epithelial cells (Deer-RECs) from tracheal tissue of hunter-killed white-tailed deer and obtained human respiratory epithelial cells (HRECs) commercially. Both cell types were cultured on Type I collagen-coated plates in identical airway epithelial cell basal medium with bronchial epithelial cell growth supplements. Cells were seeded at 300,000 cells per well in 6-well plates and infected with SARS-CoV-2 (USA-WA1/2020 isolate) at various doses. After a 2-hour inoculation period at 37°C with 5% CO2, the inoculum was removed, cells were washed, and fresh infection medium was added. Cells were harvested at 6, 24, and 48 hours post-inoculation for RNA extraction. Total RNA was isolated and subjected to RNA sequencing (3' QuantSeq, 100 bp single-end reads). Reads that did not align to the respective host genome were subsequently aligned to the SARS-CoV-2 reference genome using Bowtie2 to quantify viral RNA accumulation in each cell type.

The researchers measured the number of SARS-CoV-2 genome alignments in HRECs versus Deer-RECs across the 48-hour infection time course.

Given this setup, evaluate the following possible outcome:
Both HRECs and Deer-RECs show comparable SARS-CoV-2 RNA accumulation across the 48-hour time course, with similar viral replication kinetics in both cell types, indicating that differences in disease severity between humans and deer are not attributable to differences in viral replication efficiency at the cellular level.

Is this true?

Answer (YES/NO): NO